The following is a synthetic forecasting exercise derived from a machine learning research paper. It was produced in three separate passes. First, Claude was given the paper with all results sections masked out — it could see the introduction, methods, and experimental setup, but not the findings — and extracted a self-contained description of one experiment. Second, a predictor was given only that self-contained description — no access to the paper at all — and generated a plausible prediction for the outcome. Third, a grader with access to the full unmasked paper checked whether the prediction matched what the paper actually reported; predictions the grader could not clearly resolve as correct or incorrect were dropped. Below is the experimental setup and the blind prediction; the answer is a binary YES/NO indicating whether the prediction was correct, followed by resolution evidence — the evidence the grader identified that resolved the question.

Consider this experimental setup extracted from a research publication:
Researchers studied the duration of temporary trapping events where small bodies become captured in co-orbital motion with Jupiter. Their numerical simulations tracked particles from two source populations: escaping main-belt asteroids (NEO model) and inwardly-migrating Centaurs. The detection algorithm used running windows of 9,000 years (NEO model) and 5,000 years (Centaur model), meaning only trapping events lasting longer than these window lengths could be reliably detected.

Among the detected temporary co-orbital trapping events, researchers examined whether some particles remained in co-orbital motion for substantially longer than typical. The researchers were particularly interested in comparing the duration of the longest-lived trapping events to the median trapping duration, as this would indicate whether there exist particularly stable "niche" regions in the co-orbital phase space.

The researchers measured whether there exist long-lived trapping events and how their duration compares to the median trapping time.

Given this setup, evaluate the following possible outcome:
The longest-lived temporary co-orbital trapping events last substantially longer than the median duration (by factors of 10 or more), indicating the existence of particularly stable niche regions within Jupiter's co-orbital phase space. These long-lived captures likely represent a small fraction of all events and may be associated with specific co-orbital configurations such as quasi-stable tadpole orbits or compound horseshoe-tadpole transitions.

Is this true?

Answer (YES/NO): YES